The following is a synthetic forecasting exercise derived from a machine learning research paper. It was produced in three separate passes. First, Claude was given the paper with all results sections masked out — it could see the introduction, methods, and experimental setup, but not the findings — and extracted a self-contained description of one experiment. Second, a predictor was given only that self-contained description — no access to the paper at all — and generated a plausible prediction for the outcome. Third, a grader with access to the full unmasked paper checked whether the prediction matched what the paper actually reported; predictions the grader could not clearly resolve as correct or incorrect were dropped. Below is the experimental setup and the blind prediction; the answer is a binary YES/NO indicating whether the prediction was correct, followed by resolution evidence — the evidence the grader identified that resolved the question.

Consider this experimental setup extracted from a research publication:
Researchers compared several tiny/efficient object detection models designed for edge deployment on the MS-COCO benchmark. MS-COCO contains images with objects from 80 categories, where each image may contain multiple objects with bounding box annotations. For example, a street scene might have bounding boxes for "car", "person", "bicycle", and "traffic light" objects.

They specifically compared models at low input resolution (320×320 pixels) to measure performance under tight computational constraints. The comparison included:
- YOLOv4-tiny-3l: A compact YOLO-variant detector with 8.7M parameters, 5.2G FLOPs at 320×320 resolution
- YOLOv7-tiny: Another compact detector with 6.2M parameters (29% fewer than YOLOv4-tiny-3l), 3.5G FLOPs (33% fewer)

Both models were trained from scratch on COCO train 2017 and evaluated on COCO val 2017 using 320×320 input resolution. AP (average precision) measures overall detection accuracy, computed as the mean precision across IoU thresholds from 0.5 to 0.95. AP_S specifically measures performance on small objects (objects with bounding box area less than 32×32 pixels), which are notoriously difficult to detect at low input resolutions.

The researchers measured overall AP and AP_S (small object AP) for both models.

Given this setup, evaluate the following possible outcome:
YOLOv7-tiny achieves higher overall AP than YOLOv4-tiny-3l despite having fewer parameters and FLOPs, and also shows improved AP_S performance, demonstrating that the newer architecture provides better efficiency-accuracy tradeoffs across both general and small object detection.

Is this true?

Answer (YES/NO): NO